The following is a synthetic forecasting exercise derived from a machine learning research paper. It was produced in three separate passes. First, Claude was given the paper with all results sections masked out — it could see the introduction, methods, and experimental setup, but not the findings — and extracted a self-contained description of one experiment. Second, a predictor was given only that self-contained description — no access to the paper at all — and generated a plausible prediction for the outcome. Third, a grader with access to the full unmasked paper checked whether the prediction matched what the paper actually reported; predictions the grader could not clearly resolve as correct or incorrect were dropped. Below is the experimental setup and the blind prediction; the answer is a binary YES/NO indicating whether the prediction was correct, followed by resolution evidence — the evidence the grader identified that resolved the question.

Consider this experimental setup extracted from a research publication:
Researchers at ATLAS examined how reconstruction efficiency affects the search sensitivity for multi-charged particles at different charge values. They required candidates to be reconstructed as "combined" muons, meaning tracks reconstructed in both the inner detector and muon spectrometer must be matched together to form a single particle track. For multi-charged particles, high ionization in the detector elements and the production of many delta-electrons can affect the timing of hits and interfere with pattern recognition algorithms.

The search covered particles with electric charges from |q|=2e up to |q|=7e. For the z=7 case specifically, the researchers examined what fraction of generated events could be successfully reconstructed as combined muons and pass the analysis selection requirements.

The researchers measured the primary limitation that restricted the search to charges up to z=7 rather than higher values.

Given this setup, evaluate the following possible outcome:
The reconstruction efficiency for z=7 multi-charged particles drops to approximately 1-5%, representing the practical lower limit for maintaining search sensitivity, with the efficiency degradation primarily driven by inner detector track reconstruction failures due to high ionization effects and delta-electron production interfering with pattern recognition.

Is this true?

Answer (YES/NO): NO